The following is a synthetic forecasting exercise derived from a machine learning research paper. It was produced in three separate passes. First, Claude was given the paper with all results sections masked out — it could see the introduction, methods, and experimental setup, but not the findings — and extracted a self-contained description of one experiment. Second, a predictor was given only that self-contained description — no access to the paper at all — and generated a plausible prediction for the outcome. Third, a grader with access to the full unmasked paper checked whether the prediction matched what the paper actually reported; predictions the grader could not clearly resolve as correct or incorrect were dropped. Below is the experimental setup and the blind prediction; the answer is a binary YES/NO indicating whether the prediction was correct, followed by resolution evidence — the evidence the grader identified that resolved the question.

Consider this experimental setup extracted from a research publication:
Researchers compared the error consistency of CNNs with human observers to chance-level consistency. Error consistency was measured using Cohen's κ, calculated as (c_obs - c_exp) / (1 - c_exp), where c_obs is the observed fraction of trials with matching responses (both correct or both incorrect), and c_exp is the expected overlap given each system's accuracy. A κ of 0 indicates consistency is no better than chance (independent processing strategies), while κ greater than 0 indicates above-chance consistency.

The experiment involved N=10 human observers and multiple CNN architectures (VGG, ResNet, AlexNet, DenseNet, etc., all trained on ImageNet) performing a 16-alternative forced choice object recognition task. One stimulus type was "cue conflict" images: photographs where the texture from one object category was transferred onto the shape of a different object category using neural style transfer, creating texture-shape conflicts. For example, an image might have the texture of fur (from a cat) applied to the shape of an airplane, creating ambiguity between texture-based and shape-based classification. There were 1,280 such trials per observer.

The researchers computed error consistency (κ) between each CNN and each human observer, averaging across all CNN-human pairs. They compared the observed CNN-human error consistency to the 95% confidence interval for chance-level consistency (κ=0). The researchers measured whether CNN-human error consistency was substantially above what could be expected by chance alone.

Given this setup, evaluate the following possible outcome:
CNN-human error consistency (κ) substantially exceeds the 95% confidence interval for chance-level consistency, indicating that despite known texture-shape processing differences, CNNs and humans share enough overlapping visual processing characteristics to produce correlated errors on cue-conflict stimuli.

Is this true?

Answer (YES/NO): NO